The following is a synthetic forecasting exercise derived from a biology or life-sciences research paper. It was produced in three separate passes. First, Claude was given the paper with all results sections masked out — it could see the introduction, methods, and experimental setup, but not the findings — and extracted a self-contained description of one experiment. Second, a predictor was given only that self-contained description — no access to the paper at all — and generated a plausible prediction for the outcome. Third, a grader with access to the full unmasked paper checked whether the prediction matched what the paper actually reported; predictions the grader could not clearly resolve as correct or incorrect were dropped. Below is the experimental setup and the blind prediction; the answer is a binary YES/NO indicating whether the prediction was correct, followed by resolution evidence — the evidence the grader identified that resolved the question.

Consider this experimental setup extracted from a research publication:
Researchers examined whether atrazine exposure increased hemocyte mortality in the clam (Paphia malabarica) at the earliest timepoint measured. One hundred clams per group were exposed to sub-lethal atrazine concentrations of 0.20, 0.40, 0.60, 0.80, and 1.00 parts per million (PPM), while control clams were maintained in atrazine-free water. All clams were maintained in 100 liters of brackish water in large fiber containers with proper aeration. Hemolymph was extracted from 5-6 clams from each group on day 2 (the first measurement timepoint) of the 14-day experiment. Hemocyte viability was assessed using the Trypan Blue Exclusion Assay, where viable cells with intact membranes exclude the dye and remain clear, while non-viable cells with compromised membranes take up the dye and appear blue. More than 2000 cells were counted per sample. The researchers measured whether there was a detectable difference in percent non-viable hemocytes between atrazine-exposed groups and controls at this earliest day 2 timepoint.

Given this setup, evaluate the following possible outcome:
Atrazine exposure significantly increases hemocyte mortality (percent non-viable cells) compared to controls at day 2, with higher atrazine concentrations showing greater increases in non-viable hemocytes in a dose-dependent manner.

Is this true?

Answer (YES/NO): YES